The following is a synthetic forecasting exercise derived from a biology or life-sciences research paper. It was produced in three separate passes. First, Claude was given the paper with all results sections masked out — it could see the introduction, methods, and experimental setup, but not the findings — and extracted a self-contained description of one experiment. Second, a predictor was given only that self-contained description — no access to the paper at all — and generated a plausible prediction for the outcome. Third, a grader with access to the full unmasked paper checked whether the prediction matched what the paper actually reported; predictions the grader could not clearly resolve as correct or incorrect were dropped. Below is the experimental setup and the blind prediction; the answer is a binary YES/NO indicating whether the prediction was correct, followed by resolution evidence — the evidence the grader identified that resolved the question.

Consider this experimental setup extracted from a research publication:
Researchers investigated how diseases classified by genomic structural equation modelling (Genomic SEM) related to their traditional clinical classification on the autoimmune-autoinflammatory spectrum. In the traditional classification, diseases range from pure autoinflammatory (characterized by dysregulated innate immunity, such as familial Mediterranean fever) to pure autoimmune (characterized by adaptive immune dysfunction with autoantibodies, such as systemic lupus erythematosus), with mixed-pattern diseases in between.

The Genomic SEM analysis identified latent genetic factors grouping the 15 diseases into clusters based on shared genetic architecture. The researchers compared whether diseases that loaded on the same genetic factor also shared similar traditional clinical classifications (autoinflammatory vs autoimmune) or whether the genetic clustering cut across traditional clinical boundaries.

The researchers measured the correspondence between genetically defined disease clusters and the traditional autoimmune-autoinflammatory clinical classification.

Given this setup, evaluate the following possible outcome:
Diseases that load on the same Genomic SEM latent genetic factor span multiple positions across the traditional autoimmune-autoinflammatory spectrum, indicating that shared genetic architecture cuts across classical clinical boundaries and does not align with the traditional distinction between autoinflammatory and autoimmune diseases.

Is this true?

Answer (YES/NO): NO